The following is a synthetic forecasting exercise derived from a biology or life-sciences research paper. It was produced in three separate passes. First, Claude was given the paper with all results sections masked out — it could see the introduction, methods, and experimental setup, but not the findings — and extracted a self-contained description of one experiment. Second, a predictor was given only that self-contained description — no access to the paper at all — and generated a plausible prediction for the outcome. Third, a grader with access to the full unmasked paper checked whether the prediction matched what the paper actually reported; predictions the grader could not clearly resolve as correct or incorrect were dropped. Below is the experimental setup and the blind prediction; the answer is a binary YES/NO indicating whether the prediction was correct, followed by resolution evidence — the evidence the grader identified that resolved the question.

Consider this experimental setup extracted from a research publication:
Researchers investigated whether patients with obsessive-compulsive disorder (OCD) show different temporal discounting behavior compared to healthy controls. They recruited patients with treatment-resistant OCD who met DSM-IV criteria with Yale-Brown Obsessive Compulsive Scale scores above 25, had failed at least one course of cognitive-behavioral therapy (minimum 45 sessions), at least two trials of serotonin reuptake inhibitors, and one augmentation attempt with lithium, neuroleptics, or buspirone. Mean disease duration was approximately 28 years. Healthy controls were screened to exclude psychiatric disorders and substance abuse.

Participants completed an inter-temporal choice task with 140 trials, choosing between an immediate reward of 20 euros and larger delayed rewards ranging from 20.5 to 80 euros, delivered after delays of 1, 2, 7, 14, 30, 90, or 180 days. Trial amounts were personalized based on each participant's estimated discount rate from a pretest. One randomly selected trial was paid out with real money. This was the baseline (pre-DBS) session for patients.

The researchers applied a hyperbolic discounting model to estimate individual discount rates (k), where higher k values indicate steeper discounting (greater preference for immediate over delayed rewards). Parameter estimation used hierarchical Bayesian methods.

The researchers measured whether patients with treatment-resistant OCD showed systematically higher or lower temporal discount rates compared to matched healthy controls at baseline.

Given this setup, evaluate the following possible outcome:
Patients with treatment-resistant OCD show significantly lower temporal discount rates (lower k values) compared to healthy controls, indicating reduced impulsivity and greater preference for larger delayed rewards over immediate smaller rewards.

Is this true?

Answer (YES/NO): NO